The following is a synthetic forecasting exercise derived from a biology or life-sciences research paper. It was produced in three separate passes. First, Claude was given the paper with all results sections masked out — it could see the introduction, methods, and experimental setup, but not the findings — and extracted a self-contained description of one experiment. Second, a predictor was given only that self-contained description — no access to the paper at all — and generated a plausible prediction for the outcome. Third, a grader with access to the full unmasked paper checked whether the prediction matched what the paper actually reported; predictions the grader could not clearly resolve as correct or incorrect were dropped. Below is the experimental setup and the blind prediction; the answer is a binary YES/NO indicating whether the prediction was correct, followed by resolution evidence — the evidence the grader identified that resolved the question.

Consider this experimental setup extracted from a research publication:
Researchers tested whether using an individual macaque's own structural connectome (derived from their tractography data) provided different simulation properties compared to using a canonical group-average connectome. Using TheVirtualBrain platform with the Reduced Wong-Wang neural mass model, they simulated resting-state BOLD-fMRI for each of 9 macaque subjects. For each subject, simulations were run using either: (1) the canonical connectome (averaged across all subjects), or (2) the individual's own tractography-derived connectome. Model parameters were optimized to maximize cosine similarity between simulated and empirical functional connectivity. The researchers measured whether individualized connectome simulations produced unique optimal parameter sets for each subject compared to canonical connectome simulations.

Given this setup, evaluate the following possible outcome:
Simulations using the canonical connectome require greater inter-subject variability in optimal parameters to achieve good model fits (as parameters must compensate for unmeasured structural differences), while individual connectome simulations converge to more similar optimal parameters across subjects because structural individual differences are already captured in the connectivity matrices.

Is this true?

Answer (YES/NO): NO